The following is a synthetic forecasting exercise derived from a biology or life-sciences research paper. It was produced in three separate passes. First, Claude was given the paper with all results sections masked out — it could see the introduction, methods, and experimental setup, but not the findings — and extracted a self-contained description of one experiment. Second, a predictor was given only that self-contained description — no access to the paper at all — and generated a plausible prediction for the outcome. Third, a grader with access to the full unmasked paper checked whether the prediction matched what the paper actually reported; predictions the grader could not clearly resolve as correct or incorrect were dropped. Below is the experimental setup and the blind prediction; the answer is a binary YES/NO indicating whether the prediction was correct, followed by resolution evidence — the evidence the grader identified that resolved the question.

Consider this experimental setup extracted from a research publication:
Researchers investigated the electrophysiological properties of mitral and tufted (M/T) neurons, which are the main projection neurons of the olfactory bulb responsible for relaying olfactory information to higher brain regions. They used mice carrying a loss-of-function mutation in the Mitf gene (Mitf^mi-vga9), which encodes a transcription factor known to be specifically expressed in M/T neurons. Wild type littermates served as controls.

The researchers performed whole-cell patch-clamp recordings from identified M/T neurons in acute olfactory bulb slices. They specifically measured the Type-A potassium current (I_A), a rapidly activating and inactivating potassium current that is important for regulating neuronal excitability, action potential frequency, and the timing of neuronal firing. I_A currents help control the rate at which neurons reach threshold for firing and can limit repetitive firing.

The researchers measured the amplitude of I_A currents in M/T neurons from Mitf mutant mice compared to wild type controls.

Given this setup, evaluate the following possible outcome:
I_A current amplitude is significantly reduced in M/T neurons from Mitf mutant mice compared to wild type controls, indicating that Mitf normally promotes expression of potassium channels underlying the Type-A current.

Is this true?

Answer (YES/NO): YES